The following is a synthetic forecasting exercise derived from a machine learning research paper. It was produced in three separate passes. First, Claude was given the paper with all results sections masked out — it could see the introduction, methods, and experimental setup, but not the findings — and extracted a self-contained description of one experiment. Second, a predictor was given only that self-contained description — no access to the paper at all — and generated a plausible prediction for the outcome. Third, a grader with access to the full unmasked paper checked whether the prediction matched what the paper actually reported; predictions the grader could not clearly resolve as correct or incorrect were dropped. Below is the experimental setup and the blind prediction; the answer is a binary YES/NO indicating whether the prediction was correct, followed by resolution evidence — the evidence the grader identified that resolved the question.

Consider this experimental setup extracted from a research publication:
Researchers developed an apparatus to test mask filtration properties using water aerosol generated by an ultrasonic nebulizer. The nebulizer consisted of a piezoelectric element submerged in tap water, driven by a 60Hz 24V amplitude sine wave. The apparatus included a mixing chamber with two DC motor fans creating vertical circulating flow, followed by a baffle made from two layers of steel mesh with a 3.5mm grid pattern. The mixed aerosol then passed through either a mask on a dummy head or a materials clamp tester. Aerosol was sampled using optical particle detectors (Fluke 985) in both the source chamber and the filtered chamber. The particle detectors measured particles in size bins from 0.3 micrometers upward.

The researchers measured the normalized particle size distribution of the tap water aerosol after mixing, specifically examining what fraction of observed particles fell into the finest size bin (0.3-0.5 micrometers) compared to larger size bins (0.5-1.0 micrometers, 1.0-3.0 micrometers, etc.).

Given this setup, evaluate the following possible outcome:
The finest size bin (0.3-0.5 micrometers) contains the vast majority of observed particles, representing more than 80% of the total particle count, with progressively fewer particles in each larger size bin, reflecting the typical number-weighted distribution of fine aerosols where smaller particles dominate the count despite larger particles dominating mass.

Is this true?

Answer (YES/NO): YES